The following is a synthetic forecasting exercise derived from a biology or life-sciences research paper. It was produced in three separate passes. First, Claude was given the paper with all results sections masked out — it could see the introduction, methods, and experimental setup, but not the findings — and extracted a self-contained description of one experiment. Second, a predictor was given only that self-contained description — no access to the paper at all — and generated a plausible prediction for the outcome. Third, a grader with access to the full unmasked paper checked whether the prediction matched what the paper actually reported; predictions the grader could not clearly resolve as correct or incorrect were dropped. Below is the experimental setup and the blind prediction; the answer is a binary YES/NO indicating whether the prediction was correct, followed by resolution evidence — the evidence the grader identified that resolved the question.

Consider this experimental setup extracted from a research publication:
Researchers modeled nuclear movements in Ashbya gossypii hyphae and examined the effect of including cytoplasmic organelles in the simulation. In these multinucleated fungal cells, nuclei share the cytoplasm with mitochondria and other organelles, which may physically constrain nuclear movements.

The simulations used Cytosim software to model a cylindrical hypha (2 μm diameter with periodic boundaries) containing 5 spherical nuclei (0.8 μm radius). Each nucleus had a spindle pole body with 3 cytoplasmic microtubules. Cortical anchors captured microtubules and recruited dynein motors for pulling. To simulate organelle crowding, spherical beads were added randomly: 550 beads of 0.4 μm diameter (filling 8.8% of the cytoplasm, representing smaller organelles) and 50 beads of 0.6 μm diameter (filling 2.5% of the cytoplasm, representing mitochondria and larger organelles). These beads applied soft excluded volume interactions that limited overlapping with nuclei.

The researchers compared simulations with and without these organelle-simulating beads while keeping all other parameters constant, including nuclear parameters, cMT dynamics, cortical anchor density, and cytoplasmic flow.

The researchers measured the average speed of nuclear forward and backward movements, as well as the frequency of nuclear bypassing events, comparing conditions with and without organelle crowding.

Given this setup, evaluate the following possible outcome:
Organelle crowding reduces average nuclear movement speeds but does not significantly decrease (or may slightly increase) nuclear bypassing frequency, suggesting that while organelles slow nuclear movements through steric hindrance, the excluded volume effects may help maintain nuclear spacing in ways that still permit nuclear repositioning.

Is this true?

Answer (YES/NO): NO